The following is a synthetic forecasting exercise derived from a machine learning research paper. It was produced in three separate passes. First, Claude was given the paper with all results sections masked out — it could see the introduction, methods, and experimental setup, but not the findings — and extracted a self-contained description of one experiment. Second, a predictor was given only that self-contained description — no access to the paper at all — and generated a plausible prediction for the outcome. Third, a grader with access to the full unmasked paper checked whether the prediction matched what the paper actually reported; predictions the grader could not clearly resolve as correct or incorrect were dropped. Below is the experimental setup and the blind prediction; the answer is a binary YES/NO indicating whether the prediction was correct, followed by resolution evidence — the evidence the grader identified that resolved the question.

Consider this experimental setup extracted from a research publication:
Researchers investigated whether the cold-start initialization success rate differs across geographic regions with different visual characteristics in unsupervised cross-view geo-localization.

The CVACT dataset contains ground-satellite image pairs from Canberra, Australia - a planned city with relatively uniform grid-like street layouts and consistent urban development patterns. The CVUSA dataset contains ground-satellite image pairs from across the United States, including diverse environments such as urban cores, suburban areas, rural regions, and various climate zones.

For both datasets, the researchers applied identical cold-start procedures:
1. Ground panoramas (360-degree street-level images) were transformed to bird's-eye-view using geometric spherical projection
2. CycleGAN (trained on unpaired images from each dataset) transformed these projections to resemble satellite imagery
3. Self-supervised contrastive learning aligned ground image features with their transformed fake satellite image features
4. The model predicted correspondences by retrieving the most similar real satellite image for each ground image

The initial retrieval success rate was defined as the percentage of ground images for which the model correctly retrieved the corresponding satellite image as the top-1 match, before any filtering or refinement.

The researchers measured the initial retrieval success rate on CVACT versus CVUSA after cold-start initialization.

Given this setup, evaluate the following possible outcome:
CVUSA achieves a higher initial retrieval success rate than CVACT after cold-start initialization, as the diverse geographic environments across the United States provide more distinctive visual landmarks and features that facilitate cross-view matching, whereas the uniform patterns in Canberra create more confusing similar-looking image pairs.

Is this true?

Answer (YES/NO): NO